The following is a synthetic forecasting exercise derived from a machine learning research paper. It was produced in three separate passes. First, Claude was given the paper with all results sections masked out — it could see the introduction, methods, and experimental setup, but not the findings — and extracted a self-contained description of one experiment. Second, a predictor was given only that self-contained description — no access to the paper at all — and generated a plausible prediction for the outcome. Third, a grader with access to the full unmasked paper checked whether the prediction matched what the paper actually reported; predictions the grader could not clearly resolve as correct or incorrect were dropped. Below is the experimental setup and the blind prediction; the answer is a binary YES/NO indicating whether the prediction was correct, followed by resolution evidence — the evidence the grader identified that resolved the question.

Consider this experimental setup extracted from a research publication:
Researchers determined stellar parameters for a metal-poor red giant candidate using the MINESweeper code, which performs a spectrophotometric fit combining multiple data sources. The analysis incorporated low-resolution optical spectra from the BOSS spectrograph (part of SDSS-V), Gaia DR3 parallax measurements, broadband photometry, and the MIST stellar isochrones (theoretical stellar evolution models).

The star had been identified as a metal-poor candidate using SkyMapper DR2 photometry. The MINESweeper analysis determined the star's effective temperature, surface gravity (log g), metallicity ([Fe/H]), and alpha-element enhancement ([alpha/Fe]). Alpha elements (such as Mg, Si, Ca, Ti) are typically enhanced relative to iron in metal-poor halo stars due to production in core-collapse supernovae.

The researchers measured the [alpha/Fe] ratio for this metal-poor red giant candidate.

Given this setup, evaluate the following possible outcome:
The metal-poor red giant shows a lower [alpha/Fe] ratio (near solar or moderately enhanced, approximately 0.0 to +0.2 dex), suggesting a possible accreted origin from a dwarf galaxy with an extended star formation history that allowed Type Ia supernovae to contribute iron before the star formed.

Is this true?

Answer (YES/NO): YES